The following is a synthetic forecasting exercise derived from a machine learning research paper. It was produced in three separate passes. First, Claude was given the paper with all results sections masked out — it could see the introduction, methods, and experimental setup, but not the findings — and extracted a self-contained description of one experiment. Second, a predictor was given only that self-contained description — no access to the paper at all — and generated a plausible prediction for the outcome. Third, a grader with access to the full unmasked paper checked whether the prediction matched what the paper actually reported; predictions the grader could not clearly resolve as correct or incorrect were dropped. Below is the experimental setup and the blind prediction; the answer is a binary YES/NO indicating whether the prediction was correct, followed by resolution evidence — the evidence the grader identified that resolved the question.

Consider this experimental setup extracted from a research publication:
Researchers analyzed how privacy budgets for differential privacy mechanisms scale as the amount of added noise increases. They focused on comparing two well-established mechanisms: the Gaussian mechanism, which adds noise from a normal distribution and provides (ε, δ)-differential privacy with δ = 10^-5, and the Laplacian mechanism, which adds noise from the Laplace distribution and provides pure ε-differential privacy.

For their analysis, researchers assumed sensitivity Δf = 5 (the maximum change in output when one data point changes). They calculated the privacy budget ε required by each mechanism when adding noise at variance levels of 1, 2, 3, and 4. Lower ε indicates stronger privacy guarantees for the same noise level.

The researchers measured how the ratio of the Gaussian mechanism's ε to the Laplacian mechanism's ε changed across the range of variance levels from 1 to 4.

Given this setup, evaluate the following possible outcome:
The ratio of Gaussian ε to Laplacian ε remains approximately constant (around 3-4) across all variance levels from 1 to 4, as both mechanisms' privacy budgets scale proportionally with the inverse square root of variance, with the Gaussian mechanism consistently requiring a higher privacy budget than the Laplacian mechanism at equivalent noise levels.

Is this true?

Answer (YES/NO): NO